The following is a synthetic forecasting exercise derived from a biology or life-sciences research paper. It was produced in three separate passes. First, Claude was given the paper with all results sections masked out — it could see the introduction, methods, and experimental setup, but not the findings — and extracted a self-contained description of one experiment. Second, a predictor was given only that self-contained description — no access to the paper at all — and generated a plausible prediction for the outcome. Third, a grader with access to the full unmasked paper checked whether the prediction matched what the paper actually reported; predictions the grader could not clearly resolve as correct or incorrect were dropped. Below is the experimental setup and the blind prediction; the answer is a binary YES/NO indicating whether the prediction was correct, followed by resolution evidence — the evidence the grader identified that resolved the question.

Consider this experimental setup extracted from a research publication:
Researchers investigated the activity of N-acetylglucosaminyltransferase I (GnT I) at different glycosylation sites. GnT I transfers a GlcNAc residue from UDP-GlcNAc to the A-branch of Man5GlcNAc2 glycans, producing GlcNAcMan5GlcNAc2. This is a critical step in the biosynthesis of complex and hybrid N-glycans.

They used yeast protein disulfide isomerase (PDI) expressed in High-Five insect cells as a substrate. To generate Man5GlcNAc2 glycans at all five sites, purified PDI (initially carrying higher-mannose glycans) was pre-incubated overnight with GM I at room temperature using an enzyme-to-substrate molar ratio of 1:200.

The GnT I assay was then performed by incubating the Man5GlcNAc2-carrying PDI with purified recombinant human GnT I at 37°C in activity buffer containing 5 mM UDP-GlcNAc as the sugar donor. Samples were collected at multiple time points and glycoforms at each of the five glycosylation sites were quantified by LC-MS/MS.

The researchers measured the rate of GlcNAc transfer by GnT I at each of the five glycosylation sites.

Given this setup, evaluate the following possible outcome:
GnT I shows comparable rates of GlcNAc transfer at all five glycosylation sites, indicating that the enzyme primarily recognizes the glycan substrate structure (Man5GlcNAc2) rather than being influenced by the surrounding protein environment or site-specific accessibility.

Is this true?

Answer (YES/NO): NO